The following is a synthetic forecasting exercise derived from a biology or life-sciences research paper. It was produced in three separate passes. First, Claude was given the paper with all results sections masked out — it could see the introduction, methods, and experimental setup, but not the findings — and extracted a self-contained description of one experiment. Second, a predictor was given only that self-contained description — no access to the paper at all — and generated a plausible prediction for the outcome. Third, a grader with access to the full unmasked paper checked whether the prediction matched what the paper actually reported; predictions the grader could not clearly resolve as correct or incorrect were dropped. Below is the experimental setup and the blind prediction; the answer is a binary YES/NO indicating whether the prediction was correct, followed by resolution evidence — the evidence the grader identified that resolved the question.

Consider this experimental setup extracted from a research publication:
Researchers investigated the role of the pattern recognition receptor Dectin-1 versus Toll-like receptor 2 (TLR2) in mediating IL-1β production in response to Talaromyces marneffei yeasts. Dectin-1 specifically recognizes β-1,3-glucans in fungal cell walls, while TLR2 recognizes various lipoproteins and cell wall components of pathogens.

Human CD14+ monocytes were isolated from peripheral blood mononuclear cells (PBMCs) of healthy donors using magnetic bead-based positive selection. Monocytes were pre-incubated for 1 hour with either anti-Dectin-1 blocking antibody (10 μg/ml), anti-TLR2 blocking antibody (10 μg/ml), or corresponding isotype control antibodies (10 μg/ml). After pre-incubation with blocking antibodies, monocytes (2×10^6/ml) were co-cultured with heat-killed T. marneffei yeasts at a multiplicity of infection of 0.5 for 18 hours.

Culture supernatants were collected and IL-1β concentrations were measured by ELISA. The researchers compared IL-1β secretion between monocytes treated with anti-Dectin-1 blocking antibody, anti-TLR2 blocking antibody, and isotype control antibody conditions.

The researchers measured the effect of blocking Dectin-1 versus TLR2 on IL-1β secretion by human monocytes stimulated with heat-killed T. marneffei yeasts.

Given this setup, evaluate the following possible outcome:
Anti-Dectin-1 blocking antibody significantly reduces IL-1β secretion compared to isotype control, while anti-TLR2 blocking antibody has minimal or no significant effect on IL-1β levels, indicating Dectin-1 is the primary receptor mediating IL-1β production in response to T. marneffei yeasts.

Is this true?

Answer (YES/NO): NO